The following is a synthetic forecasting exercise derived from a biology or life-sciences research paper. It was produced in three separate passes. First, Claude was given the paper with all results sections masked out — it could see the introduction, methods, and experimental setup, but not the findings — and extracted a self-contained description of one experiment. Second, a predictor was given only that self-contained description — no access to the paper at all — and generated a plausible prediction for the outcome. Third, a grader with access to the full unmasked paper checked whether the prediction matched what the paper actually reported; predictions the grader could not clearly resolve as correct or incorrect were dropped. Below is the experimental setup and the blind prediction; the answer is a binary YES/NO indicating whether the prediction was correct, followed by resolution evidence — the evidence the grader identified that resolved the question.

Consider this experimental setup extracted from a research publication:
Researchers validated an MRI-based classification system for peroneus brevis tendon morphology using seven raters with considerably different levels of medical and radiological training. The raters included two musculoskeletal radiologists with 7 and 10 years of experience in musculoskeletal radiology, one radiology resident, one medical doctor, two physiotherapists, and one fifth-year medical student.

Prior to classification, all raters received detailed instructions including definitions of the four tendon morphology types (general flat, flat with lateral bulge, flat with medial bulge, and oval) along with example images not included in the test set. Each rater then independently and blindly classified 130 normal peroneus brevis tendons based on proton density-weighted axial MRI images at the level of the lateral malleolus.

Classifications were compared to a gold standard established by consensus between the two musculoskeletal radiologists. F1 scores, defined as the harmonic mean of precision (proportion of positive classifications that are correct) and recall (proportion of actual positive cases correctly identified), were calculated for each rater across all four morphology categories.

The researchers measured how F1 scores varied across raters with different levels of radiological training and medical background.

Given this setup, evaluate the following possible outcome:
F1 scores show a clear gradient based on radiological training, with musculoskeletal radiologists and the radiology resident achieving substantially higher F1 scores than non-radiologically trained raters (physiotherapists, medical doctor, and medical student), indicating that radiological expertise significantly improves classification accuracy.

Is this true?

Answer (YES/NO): NO